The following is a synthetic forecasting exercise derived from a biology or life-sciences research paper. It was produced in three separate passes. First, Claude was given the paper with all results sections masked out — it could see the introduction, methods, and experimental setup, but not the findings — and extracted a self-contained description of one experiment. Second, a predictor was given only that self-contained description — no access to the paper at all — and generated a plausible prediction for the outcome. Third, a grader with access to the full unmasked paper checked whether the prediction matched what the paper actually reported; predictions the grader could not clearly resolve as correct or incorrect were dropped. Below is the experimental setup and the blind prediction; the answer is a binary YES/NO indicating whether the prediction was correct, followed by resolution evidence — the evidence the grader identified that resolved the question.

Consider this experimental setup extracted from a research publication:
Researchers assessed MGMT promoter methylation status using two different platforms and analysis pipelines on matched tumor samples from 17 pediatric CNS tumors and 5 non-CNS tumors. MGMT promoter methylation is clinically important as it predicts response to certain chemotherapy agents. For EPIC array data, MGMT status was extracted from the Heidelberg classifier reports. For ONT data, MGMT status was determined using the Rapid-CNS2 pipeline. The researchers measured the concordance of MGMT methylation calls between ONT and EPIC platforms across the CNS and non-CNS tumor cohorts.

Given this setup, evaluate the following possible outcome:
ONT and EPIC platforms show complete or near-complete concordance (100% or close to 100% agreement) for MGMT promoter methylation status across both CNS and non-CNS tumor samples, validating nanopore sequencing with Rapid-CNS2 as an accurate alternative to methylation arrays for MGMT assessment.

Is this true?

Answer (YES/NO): YES